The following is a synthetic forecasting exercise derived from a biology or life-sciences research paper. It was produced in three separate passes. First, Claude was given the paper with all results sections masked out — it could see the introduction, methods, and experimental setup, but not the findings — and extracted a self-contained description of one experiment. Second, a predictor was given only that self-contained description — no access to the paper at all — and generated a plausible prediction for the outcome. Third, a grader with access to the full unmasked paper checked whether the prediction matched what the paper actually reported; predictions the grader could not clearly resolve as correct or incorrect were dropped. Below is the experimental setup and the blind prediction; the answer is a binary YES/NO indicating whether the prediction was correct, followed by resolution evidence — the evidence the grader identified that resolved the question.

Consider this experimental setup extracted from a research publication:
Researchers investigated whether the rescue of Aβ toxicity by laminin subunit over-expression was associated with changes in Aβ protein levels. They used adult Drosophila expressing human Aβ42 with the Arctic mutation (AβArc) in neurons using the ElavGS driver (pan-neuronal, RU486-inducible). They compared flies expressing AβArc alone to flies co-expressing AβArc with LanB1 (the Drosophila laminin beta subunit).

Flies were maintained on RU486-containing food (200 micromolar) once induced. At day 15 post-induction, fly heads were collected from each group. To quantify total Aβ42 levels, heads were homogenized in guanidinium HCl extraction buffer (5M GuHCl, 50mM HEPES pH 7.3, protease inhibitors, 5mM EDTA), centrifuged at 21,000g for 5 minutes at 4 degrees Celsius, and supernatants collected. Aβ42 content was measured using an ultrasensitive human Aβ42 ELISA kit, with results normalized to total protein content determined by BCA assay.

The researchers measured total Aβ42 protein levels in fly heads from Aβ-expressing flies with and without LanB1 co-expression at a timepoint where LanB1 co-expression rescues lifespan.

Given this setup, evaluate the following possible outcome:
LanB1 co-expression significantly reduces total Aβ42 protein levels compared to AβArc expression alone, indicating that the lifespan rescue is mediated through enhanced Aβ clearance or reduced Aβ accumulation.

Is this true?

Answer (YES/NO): NO